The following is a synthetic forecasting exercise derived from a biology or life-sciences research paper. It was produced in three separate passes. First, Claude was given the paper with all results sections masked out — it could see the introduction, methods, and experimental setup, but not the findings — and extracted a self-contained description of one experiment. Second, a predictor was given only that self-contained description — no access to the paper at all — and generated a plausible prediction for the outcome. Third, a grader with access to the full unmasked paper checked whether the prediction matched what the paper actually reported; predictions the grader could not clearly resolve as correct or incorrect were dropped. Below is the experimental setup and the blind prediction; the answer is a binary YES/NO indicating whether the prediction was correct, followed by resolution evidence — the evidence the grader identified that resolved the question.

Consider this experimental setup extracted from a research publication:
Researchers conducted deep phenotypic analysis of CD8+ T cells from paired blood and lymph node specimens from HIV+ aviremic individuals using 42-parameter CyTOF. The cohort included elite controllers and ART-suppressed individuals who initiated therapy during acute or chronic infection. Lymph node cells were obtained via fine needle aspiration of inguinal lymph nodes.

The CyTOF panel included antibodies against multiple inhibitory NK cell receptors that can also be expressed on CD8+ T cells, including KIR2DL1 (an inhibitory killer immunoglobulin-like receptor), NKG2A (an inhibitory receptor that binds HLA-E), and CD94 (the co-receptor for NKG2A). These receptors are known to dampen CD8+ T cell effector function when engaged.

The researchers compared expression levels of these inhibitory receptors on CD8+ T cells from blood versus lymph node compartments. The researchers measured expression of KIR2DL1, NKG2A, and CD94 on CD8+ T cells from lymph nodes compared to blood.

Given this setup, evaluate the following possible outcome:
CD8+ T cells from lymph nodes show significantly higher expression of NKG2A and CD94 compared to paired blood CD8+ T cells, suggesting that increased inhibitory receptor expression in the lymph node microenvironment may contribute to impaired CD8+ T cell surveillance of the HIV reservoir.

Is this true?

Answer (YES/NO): YES